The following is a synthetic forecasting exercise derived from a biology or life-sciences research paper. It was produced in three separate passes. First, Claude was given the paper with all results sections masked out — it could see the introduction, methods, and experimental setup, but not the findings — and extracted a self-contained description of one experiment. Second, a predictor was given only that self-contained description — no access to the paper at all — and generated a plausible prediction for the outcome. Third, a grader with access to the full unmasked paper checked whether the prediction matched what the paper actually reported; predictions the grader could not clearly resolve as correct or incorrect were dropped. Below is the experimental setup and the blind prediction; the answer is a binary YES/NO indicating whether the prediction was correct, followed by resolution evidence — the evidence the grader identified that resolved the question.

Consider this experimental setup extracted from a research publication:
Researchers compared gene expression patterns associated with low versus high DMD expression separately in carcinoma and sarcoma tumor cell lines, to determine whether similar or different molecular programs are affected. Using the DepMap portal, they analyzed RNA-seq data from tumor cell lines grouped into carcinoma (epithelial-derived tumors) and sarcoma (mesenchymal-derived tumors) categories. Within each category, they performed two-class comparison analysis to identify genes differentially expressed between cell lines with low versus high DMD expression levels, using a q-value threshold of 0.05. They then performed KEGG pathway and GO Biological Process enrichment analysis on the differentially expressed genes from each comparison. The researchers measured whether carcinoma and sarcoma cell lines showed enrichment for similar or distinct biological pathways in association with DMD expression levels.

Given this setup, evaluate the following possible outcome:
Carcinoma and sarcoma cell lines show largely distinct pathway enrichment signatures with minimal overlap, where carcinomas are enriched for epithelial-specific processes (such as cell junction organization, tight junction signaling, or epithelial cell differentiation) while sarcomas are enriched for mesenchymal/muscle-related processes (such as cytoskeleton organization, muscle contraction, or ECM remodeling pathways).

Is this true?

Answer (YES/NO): NO